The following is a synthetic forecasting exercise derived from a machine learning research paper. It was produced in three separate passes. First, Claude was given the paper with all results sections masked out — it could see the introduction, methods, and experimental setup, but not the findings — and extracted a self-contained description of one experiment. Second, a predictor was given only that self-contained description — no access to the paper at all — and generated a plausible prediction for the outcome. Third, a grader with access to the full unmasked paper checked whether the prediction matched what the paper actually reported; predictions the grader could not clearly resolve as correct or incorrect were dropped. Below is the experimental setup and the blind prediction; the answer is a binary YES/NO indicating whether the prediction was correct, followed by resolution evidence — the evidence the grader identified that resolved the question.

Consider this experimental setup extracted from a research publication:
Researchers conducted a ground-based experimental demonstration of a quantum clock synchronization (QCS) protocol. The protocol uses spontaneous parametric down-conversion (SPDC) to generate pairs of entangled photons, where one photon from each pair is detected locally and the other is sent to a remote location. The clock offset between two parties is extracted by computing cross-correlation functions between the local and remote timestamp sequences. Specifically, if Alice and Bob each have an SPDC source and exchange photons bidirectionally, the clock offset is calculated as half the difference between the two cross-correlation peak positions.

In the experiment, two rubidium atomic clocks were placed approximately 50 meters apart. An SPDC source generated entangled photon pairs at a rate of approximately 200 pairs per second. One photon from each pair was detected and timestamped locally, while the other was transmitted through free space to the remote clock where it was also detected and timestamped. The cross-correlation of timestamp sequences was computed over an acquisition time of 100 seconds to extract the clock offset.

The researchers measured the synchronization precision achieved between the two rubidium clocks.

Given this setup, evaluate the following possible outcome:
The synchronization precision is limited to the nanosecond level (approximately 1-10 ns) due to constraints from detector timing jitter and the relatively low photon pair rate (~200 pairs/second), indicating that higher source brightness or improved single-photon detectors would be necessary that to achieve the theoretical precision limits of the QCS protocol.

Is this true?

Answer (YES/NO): NO